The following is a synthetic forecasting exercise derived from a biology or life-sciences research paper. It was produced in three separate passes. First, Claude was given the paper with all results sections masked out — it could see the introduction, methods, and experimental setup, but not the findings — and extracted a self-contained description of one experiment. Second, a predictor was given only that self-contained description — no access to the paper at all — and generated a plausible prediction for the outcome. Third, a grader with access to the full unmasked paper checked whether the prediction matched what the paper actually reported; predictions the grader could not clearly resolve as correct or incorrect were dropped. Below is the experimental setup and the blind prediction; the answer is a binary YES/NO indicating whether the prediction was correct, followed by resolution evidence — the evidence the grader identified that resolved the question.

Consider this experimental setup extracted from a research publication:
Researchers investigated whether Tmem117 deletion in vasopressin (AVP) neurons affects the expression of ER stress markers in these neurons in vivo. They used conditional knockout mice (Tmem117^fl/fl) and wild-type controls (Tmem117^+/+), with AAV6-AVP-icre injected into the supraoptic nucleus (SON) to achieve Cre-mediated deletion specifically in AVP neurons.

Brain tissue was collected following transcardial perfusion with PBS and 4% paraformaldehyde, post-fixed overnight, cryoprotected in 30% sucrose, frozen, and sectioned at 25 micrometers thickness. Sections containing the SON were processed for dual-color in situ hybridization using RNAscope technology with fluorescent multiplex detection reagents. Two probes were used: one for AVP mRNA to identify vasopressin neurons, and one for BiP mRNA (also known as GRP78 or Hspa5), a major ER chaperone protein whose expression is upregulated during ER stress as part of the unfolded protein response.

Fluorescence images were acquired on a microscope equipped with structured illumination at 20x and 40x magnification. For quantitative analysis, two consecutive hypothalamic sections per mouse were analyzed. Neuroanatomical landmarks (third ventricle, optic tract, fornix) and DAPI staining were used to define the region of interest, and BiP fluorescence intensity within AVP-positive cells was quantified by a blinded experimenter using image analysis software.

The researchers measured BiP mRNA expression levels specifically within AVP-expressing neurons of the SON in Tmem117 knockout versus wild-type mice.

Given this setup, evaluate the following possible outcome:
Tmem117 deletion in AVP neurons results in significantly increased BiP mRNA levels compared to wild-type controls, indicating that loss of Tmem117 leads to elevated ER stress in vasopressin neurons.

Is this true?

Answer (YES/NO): YES